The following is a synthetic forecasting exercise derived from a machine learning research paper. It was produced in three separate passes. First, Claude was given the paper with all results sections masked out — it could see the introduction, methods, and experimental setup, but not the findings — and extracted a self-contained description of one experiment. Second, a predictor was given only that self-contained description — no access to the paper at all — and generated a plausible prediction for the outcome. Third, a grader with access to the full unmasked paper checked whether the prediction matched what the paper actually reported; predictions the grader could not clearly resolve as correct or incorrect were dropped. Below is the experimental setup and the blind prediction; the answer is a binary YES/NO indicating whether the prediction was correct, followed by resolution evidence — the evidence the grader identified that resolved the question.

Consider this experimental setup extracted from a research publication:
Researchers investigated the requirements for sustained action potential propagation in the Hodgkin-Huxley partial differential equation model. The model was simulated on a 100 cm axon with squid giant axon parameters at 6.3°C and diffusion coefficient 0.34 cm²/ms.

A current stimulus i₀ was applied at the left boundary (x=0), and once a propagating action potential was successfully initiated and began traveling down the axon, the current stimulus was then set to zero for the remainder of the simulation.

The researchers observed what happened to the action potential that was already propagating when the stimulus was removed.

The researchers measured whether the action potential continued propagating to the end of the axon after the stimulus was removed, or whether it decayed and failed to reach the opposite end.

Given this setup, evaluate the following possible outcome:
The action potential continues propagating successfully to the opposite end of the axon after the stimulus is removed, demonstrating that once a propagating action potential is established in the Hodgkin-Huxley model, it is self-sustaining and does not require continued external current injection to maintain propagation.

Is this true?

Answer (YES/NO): YES